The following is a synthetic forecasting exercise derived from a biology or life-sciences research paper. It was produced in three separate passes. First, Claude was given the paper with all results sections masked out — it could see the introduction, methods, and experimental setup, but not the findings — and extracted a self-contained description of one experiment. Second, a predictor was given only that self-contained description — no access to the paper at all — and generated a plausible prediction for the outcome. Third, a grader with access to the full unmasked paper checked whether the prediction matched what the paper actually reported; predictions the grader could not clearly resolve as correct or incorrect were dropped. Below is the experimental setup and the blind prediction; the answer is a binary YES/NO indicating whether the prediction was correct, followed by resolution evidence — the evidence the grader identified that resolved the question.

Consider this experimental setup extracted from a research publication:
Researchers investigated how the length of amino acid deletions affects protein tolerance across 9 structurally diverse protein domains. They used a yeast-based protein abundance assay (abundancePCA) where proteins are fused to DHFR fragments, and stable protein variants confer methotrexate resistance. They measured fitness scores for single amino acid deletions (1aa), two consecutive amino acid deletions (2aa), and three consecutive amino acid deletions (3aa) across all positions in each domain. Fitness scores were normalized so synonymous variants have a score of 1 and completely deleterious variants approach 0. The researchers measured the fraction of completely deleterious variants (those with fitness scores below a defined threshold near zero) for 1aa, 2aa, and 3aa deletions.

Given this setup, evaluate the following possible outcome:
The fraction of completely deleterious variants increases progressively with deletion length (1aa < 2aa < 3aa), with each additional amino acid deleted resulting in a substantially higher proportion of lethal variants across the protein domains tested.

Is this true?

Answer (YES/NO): NO